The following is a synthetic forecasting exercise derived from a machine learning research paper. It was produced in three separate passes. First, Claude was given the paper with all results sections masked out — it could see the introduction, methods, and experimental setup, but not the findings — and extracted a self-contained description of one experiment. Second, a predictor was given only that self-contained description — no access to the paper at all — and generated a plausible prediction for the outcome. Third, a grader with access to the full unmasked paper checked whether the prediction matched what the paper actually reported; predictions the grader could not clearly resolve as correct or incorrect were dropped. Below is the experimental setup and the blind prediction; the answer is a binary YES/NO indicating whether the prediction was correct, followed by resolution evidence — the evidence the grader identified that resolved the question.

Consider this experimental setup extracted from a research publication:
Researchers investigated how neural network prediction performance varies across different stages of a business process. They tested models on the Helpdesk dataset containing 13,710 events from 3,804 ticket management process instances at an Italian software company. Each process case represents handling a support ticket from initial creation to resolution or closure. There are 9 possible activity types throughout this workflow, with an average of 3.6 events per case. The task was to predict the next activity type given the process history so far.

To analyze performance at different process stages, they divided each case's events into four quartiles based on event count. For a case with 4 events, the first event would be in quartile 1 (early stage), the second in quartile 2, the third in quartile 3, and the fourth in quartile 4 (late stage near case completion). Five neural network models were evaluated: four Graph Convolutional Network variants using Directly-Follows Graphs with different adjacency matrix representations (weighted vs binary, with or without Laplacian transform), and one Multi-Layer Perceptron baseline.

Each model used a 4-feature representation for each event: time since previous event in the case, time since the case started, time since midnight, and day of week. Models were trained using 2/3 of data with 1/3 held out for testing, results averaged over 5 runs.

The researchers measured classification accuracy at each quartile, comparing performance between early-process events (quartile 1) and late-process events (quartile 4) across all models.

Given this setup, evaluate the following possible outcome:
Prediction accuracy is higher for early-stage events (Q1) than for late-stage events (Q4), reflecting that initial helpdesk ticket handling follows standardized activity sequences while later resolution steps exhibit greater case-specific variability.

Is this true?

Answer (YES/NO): NO